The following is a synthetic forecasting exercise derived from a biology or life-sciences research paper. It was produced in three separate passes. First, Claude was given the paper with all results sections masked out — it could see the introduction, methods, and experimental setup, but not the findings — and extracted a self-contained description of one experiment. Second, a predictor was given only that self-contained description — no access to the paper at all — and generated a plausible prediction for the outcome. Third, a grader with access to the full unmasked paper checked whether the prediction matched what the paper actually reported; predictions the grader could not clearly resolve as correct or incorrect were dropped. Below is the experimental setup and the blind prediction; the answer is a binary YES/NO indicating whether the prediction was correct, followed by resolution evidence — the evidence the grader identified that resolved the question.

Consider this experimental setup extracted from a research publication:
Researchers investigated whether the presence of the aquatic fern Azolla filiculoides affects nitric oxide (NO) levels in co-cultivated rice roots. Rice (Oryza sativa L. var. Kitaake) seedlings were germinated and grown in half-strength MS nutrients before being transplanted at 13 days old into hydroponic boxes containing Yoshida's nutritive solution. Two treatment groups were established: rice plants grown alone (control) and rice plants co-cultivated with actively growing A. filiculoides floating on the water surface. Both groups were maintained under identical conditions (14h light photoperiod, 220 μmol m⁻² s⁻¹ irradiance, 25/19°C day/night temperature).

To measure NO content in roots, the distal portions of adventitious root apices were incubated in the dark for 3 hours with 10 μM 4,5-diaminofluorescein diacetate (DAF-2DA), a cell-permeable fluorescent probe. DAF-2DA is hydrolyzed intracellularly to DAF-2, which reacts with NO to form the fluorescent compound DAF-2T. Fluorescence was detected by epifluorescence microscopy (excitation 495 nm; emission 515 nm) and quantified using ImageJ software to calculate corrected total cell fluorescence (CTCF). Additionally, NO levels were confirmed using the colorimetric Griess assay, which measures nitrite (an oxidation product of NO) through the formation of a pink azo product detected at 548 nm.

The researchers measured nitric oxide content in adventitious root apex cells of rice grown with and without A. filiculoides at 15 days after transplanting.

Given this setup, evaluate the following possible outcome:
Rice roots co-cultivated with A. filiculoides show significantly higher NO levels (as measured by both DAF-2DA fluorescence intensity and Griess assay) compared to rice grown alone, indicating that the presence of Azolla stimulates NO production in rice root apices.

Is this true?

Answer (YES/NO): YES